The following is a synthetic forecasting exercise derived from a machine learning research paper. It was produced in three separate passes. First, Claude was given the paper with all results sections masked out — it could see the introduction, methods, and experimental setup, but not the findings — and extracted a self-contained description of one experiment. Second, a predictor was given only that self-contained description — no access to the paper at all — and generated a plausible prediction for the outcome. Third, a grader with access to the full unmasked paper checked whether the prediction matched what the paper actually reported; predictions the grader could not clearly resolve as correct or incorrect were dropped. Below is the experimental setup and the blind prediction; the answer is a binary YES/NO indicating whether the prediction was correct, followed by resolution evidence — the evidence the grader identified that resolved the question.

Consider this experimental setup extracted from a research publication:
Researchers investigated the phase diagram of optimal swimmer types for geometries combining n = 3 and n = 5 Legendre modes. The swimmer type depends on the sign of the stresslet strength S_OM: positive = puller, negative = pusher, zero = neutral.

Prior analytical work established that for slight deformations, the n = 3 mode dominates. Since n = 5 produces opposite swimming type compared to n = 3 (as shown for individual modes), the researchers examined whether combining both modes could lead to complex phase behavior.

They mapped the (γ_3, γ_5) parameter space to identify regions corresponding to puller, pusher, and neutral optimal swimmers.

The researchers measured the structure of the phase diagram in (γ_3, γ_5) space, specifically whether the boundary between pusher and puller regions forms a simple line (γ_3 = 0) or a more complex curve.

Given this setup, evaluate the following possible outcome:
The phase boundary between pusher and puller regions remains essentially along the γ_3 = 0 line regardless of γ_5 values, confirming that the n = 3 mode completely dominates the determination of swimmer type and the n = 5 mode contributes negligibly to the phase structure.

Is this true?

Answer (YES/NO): NO